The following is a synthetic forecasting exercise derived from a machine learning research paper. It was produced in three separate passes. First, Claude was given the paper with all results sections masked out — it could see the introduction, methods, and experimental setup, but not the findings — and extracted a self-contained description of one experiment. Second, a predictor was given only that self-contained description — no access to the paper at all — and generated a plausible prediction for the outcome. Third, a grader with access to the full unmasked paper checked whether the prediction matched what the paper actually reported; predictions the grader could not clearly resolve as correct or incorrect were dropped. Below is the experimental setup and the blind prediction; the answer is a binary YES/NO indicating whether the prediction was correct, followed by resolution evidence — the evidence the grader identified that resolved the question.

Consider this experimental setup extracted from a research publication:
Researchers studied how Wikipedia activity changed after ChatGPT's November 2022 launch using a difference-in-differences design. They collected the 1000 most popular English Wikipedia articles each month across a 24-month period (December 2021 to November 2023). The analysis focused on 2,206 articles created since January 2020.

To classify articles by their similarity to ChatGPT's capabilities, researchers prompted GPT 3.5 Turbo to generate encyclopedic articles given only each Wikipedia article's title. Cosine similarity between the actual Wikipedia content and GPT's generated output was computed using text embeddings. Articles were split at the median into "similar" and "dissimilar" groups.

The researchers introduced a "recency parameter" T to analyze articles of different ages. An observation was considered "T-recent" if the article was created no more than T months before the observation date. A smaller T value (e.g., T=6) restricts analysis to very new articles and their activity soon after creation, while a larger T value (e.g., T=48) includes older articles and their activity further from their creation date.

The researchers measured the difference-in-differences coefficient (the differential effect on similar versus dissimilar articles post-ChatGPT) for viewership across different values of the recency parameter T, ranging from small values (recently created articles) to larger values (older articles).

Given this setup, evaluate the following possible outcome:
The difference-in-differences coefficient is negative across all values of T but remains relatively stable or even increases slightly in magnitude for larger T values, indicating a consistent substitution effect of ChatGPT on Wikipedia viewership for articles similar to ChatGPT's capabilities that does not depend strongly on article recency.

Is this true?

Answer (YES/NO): NO